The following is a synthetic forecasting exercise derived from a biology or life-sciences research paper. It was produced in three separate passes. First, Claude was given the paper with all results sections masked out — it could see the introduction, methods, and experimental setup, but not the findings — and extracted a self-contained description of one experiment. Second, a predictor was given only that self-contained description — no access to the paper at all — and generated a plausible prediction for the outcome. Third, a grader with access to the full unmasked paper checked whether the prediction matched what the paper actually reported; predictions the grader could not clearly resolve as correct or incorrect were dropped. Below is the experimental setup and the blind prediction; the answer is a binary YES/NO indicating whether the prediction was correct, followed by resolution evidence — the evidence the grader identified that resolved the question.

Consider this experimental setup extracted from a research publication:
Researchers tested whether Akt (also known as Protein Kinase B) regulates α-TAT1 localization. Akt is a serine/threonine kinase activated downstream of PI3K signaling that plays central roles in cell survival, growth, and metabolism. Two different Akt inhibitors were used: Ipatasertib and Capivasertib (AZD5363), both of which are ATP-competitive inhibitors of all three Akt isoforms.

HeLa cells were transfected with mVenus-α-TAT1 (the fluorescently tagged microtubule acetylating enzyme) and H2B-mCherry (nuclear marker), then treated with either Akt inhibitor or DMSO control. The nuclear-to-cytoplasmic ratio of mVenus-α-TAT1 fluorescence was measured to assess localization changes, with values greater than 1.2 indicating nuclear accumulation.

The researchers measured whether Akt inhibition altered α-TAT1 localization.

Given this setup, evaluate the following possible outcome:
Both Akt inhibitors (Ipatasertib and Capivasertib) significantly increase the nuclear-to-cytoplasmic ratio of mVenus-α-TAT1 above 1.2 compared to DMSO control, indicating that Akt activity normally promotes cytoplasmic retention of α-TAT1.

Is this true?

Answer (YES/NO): NO